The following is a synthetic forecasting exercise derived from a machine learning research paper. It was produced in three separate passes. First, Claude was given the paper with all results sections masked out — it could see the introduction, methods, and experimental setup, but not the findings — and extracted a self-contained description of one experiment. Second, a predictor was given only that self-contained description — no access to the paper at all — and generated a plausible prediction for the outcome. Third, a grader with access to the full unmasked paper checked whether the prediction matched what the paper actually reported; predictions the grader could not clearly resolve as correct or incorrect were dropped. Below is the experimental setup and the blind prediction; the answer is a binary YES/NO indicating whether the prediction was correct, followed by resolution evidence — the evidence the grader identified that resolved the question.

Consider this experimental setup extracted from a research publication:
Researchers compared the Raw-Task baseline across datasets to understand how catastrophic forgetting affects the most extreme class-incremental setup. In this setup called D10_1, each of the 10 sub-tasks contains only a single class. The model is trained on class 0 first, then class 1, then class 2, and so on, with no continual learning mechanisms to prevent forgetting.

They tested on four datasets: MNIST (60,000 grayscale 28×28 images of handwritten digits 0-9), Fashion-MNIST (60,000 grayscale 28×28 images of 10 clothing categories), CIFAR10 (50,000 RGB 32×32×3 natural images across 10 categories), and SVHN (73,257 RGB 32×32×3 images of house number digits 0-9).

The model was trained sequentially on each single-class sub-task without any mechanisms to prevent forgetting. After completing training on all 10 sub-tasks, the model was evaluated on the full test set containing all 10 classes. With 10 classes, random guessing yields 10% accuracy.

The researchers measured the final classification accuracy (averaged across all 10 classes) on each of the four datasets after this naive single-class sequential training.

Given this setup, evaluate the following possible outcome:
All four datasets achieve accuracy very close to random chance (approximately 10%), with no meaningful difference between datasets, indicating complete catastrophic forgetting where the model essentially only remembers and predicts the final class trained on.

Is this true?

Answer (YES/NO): YES